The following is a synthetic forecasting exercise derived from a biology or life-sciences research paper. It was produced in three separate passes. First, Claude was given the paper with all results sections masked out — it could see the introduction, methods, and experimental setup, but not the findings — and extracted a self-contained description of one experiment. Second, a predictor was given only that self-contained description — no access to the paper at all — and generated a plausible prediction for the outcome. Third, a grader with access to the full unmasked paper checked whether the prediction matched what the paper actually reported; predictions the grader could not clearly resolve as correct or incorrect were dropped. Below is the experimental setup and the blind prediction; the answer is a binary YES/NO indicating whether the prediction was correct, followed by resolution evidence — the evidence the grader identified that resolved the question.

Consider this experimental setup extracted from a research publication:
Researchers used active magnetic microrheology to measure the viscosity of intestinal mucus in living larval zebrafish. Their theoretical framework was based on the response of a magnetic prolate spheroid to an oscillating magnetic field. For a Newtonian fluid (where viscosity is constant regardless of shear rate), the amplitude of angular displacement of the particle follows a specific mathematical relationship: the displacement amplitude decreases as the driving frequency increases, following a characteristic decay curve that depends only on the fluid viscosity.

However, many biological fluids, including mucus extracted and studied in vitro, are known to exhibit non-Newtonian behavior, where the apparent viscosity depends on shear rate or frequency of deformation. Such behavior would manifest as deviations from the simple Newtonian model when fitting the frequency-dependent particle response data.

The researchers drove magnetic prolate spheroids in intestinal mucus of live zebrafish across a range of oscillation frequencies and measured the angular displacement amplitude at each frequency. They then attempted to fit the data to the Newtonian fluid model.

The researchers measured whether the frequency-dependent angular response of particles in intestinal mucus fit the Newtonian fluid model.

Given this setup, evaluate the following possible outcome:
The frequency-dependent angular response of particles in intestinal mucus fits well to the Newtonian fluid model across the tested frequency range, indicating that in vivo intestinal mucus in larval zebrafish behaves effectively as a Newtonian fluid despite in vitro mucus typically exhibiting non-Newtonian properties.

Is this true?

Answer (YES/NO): YES